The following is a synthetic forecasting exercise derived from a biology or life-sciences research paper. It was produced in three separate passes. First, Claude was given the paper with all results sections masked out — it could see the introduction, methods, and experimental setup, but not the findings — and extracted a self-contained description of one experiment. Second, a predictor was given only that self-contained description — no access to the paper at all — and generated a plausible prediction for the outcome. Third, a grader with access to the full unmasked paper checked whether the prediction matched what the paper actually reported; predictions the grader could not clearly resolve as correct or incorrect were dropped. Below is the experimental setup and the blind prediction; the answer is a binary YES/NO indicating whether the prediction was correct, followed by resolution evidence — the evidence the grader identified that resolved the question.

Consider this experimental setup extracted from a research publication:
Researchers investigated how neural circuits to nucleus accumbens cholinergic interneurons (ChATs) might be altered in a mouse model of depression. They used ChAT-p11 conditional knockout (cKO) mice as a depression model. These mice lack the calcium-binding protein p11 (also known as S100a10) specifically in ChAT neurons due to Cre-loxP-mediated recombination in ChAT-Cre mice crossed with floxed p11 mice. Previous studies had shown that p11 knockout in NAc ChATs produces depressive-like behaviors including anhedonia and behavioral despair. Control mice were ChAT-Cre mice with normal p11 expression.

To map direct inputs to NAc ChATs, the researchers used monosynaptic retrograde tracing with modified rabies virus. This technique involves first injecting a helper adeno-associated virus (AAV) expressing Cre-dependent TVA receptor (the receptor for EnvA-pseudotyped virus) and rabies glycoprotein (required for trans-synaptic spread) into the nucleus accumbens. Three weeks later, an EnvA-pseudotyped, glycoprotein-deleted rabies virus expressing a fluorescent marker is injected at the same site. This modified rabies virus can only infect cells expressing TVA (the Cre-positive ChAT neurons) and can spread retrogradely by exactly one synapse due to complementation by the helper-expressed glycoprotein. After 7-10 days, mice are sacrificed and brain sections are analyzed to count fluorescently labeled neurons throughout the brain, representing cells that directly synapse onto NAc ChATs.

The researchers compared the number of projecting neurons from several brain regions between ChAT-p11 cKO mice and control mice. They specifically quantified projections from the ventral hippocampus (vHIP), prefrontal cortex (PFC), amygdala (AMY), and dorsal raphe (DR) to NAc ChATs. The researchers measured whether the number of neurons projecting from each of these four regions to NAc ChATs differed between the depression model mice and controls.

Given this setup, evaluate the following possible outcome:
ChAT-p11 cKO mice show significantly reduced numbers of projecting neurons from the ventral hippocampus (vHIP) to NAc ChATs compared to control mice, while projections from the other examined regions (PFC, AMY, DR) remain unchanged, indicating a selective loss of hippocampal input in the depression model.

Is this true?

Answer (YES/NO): YES